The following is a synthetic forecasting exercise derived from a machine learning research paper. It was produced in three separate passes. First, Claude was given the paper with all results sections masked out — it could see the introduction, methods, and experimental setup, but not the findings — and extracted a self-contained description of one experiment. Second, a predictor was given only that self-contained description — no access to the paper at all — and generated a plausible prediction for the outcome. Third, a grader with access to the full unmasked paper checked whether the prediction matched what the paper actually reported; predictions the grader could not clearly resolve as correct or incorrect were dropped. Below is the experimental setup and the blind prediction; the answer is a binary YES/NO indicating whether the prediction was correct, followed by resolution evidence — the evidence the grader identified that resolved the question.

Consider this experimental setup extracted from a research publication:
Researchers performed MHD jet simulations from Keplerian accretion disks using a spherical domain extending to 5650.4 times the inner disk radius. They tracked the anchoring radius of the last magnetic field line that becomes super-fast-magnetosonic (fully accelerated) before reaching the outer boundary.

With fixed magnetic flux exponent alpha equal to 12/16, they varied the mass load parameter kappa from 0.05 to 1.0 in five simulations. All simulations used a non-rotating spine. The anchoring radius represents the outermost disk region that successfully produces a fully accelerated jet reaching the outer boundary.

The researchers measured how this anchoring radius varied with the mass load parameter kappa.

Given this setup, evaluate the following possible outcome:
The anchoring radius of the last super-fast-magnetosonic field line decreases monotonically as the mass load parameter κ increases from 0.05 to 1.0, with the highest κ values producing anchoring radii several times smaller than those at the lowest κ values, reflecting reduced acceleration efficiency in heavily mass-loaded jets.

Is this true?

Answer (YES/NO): NO